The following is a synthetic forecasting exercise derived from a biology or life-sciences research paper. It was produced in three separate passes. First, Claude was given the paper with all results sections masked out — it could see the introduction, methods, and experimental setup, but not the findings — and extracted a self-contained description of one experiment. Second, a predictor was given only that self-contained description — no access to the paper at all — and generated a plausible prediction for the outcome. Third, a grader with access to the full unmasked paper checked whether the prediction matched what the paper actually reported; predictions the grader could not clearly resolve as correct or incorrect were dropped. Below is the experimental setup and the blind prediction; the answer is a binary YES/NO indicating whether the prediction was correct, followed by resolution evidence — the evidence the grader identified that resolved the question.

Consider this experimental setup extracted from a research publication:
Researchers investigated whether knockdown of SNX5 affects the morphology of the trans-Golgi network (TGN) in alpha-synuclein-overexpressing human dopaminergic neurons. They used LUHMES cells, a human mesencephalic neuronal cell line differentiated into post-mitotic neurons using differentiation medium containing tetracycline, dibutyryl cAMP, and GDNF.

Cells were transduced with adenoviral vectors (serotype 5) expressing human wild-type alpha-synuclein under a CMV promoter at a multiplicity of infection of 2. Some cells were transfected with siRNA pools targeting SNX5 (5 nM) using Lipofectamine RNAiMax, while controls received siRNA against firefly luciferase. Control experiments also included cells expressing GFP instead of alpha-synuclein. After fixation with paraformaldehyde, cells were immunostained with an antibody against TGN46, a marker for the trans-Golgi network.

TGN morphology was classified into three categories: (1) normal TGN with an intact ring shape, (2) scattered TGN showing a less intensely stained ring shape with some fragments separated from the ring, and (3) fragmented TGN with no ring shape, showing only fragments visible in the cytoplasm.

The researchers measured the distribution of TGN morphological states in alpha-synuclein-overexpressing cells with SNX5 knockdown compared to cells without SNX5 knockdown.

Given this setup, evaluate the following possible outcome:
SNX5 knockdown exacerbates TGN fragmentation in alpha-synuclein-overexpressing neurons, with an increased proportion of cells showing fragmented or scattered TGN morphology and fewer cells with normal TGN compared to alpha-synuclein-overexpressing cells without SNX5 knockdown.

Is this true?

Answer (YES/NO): NO